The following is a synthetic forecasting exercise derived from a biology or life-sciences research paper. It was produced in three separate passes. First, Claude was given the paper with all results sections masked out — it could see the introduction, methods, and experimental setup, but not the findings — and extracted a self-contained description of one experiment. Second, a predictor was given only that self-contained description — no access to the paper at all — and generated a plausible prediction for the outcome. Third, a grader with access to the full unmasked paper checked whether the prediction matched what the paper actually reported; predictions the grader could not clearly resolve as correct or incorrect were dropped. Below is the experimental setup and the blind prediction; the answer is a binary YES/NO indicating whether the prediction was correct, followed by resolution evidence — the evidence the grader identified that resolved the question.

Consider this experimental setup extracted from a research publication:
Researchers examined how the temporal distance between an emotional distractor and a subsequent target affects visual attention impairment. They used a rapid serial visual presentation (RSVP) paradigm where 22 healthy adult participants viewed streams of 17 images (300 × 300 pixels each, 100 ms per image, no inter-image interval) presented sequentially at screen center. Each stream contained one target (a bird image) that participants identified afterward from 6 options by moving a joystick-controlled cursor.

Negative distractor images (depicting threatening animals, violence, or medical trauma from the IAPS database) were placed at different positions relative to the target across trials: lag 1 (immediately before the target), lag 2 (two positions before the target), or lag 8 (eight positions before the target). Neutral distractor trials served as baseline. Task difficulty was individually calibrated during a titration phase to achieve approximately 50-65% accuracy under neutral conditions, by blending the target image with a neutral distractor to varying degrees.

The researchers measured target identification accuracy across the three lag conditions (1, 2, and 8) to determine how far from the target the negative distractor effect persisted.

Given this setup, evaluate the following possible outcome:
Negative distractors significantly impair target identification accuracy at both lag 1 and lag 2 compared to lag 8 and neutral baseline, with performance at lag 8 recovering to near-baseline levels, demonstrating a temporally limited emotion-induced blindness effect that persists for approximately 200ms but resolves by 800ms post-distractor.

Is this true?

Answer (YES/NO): NO